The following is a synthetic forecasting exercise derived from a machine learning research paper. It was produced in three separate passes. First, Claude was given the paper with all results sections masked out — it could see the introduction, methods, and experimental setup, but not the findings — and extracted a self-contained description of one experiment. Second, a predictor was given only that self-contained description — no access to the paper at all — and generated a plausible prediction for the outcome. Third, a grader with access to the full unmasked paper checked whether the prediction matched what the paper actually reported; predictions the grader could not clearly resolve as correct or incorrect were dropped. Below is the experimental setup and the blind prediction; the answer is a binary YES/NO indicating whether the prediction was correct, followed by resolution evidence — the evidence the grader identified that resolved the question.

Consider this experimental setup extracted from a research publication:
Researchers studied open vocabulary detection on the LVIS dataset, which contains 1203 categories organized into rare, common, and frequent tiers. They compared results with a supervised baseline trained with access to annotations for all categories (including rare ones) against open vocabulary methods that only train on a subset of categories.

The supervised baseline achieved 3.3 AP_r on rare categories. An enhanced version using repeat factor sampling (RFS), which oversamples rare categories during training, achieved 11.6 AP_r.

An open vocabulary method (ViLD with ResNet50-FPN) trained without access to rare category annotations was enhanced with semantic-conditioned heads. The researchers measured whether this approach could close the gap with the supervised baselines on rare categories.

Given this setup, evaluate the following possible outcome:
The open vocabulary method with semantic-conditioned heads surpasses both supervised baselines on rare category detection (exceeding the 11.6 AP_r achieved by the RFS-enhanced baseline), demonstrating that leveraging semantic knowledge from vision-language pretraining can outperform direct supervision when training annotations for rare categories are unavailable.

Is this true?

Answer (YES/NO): YES